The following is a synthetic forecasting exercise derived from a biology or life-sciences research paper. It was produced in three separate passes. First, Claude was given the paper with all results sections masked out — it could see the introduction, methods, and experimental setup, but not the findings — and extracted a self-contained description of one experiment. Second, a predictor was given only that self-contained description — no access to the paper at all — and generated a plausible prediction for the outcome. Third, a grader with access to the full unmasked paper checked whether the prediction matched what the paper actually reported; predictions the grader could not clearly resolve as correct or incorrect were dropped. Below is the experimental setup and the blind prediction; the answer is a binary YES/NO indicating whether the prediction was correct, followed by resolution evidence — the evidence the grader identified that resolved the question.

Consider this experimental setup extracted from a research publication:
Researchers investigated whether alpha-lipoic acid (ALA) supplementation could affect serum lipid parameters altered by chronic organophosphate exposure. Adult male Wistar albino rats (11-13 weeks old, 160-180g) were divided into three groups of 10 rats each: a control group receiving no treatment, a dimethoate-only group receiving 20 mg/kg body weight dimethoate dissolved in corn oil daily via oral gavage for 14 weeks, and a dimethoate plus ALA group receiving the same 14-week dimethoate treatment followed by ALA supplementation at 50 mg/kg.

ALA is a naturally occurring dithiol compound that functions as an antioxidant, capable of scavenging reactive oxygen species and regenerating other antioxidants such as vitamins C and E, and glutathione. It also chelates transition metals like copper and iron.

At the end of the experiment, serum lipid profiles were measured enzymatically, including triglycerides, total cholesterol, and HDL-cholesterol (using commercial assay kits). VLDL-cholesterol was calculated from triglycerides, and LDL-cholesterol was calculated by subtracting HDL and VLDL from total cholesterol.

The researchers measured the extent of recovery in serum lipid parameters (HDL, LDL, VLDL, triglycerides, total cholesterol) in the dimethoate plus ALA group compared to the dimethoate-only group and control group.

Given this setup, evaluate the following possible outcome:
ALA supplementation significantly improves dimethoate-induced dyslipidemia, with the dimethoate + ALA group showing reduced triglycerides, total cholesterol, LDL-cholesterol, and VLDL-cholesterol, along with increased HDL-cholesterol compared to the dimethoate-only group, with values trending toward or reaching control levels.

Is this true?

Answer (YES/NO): NO